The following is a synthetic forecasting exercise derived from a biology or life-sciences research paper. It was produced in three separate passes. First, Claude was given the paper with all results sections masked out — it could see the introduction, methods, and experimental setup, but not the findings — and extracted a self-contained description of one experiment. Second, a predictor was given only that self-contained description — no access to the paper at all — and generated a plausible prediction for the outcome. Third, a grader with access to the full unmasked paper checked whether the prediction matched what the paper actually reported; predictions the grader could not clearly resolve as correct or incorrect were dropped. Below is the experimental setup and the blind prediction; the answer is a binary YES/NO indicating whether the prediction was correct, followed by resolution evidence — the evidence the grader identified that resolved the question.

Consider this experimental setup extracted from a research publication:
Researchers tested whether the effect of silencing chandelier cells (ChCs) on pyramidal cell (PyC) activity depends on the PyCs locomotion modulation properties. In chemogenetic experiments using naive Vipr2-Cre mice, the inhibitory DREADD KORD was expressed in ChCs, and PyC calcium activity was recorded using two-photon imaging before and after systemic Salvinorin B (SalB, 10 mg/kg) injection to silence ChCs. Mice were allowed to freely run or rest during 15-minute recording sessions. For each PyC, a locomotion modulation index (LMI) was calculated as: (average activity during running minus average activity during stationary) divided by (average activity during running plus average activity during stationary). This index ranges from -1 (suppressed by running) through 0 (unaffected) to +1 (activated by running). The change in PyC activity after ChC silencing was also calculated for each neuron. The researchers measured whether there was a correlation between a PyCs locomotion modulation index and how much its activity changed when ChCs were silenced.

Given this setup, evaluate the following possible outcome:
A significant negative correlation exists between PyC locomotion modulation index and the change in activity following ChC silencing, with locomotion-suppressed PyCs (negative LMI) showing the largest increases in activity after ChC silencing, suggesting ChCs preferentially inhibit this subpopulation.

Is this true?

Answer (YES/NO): NO